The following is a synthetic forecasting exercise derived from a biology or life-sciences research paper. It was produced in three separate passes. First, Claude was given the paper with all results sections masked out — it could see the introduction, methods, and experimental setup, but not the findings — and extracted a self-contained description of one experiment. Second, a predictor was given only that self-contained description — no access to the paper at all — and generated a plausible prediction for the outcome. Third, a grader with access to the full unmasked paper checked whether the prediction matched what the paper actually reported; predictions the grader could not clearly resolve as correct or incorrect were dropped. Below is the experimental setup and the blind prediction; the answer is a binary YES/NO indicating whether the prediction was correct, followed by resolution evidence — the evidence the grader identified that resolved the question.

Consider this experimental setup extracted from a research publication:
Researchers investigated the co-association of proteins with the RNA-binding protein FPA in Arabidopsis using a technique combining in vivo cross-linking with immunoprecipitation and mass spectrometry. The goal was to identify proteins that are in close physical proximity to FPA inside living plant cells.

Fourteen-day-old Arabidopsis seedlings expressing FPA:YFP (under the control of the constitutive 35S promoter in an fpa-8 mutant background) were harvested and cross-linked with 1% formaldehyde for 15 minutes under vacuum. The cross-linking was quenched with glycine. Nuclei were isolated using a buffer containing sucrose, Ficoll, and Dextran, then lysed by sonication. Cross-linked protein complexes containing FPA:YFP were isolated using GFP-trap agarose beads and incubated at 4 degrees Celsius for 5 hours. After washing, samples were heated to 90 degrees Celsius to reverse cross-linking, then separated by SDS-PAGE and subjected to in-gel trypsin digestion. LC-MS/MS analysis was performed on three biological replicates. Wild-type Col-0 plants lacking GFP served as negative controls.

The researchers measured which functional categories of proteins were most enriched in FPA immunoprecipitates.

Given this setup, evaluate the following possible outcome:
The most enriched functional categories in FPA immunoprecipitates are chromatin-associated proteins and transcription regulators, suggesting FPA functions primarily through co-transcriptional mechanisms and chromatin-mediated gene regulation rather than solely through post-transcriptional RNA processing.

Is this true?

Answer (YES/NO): NO